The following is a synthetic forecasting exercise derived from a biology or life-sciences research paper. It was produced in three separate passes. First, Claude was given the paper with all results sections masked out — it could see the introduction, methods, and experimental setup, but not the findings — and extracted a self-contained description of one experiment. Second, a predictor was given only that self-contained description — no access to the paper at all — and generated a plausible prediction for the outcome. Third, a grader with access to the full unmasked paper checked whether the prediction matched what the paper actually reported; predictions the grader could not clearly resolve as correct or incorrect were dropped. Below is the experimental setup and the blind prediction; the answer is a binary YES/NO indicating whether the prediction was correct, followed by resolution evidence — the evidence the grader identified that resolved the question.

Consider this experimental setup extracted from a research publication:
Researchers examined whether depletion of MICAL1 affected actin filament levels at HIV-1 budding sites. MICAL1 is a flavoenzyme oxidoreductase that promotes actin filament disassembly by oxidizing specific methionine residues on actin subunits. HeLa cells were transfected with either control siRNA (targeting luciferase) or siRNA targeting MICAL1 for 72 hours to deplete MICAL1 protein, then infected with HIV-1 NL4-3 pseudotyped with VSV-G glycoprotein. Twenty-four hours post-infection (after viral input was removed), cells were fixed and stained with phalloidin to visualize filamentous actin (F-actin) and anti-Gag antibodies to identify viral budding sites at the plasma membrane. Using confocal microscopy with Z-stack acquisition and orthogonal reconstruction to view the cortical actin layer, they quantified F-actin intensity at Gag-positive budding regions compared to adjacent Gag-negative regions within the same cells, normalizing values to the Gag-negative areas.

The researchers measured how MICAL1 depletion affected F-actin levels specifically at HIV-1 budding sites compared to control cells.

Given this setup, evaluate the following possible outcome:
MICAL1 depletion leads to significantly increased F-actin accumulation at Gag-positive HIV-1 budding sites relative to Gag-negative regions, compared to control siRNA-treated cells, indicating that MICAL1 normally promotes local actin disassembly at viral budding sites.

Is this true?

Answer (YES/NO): YES